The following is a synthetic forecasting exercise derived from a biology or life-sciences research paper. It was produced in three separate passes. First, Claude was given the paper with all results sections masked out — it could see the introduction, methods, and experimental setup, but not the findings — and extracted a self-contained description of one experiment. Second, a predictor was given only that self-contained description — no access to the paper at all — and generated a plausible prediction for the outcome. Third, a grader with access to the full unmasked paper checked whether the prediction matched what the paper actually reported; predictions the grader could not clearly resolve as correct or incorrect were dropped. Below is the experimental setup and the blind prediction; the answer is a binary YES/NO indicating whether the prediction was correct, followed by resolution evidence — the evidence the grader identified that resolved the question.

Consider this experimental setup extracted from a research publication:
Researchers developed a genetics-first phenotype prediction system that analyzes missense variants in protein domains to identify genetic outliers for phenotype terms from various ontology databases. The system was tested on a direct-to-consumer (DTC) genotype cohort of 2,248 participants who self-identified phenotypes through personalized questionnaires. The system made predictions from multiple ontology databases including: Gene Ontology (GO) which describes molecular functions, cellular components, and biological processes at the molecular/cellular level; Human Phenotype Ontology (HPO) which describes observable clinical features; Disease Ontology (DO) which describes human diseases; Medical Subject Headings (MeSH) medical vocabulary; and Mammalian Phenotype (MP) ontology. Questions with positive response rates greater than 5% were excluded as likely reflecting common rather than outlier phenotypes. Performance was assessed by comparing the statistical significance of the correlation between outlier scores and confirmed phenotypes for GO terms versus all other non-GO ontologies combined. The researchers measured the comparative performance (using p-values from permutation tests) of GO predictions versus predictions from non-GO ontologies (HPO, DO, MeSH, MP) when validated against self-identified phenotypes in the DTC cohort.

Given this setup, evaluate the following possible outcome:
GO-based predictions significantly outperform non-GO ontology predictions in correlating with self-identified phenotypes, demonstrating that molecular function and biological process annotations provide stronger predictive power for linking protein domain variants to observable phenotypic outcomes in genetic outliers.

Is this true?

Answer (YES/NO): NO